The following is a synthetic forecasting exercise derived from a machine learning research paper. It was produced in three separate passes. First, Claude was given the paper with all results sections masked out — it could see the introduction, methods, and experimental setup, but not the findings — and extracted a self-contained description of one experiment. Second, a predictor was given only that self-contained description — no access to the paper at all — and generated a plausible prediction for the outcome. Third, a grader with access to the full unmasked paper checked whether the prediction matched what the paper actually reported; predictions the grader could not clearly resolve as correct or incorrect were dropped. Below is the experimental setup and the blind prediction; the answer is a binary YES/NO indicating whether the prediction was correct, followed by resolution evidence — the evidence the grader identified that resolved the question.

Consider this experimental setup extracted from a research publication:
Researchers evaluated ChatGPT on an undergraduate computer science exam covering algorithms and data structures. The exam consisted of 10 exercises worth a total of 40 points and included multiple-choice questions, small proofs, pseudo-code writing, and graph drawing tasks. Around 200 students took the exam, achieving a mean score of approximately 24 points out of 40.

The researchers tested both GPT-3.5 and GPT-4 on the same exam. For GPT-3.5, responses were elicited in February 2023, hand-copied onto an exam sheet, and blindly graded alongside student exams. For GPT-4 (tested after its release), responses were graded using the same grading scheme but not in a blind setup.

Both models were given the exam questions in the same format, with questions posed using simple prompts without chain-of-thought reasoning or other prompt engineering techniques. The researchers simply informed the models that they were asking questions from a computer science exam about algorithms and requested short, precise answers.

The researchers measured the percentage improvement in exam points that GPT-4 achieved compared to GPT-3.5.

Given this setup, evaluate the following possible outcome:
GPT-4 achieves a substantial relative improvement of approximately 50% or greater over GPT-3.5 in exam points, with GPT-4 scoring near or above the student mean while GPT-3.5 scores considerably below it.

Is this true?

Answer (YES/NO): NO